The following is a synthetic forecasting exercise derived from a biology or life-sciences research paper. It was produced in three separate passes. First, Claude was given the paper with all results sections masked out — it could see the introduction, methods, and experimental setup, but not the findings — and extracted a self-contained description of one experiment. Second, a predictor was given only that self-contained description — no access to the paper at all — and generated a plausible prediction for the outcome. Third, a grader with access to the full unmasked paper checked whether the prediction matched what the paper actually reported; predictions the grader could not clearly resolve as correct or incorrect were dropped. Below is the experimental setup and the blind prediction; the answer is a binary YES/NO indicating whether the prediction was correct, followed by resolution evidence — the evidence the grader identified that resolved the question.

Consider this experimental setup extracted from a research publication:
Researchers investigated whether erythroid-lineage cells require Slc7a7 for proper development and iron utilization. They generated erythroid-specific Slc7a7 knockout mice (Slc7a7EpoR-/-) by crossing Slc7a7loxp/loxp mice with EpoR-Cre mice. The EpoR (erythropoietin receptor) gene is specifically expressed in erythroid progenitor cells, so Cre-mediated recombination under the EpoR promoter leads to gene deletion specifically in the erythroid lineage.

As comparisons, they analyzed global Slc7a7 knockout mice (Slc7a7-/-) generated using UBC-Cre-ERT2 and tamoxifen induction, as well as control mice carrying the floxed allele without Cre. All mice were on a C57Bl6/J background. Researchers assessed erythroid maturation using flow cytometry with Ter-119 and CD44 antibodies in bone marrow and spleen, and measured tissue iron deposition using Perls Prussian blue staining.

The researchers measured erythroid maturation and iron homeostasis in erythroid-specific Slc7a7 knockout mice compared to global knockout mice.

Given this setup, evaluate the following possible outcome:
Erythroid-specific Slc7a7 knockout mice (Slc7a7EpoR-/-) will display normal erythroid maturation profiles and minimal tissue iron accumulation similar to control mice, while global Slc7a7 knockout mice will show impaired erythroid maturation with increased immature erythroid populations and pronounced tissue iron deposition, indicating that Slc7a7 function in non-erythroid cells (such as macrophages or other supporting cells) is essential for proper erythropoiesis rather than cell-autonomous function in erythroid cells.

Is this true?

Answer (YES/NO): YES